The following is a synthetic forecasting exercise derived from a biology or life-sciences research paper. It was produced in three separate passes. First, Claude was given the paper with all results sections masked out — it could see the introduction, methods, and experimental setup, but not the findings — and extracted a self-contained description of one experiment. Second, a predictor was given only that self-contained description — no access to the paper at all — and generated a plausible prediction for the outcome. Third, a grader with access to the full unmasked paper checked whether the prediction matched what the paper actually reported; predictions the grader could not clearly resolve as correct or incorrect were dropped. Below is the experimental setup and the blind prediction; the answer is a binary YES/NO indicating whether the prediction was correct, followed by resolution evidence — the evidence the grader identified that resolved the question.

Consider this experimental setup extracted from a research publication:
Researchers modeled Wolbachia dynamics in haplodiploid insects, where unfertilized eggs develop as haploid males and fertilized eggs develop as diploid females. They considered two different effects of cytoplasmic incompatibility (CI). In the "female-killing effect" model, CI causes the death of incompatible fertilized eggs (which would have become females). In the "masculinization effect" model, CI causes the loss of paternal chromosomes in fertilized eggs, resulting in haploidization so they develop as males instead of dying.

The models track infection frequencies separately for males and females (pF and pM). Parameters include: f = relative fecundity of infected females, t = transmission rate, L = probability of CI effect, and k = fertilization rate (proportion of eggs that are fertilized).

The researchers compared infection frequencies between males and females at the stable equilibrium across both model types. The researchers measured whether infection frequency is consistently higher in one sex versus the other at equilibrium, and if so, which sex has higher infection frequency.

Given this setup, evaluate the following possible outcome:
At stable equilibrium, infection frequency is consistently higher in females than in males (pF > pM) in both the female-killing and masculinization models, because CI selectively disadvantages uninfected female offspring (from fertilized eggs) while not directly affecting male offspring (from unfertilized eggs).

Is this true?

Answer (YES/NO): YES